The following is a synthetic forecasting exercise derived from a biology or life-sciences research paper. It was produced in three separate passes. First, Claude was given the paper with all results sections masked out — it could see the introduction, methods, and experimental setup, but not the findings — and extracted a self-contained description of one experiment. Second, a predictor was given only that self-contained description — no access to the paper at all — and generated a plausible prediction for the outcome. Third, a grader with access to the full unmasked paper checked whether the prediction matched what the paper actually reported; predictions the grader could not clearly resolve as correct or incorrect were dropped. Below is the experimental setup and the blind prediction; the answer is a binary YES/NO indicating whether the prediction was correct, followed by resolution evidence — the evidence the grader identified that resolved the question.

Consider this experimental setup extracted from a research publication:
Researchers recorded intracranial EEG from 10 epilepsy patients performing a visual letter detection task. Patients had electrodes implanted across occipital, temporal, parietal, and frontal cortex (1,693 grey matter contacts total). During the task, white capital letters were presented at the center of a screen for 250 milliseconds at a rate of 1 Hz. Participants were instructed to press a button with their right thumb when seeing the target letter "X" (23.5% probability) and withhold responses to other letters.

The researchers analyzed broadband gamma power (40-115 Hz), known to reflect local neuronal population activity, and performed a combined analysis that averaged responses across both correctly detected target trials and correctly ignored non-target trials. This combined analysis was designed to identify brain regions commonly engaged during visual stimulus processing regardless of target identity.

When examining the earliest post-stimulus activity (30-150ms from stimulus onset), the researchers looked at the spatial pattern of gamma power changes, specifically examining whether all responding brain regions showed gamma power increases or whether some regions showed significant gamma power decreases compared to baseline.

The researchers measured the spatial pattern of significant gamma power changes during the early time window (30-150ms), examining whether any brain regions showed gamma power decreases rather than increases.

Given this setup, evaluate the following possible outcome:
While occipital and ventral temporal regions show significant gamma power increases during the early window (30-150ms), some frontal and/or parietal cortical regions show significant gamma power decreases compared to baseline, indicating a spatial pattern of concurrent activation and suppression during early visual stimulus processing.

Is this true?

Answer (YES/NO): NO